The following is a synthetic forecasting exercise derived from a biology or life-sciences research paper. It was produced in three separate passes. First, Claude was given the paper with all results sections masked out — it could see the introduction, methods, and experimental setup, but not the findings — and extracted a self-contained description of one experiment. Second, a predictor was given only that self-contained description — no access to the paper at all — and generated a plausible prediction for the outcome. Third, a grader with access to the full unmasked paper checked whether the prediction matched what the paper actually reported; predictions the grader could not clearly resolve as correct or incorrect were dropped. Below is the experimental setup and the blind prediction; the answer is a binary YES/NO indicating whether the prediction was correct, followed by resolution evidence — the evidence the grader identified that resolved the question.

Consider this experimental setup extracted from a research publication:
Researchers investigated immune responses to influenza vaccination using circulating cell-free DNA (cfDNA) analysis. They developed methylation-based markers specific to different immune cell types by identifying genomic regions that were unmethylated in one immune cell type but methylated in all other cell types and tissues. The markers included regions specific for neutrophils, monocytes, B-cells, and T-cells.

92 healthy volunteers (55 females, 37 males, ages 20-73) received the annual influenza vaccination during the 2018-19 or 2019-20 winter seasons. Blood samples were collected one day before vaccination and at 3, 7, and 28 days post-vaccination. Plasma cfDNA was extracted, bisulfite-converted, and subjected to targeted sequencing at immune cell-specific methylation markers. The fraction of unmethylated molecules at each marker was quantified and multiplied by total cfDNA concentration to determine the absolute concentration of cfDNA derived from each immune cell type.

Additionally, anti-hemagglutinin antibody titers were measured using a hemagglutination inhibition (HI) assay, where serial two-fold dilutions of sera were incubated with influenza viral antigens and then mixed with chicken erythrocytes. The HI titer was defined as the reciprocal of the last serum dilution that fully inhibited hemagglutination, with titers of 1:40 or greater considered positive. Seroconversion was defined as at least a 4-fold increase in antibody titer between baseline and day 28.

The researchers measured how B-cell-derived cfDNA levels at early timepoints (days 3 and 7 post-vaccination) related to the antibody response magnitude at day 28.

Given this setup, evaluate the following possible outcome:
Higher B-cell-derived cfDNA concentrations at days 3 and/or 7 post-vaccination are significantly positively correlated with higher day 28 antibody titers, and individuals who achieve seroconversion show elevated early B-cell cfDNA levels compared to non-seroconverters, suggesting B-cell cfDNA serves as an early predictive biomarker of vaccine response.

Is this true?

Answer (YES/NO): YES